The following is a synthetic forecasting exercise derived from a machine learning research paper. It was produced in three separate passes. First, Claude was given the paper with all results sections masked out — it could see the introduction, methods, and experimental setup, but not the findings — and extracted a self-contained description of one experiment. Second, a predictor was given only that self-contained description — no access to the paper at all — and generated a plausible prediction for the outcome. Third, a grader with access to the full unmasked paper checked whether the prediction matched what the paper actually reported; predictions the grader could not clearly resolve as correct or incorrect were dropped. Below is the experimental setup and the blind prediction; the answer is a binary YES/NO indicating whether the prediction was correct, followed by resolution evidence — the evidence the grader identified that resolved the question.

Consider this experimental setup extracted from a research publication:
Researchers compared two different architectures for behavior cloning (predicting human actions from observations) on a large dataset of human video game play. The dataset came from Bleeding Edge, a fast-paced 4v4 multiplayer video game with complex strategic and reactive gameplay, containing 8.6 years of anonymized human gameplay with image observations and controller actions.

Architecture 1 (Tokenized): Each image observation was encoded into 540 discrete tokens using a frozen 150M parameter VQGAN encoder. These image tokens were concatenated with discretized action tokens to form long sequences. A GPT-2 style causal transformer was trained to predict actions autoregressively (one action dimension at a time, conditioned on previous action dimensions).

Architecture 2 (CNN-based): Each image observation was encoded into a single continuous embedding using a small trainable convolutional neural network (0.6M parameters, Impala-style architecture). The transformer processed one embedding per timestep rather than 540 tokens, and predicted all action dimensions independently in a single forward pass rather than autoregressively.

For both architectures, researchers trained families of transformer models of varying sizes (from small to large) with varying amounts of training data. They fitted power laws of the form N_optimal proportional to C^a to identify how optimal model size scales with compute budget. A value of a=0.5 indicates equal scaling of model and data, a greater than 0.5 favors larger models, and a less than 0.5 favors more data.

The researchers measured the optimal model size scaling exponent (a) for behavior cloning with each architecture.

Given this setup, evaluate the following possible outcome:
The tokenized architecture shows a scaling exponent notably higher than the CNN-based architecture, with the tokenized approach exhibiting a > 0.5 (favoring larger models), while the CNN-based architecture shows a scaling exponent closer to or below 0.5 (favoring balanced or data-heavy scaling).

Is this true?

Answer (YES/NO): NO